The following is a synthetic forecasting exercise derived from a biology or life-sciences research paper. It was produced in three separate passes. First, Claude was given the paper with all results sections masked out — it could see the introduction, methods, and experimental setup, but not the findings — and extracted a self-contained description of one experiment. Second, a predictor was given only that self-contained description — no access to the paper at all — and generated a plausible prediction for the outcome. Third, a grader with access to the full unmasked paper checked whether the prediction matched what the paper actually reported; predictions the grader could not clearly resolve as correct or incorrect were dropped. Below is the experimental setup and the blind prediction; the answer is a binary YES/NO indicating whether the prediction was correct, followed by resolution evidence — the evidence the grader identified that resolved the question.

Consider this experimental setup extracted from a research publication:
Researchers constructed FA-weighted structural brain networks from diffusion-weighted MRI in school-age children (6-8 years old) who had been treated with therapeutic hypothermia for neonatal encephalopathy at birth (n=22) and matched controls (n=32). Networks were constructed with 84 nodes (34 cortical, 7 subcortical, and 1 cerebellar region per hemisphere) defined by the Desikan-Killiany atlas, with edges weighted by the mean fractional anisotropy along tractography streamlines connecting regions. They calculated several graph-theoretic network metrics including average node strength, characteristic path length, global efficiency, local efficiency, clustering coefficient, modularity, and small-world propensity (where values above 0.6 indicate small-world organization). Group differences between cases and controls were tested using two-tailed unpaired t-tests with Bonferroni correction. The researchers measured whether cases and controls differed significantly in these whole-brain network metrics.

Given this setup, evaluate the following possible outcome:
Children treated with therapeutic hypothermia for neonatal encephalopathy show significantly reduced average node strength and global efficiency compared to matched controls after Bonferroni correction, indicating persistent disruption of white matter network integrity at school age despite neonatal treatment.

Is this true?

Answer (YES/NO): NO